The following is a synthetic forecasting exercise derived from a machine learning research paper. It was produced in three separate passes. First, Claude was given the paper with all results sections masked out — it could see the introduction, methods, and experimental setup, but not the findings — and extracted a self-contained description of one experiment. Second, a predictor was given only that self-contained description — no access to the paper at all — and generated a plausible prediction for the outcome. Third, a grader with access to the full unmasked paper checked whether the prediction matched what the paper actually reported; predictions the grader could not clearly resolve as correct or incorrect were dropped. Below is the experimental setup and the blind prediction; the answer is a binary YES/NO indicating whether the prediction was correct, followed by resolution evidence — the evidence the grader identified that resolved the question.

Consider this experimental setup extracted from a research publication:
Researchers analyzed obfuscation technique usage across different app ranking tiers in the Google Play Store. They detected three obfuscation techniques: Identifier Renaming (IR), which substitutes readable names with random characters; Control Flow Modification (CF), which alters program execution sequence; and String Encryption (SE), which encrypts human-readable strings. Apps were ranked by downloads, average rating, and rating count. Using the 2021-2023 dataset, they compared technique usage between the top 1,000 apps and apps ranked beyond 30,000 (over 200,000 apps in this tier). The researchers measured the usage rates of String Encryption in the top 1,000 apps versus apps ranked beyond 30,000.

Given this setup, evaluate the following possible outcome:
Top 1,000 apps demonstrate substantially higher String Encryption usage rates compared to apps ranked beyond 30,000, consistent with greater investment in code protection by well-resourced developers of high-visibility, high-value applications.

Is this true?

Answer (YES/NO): YES